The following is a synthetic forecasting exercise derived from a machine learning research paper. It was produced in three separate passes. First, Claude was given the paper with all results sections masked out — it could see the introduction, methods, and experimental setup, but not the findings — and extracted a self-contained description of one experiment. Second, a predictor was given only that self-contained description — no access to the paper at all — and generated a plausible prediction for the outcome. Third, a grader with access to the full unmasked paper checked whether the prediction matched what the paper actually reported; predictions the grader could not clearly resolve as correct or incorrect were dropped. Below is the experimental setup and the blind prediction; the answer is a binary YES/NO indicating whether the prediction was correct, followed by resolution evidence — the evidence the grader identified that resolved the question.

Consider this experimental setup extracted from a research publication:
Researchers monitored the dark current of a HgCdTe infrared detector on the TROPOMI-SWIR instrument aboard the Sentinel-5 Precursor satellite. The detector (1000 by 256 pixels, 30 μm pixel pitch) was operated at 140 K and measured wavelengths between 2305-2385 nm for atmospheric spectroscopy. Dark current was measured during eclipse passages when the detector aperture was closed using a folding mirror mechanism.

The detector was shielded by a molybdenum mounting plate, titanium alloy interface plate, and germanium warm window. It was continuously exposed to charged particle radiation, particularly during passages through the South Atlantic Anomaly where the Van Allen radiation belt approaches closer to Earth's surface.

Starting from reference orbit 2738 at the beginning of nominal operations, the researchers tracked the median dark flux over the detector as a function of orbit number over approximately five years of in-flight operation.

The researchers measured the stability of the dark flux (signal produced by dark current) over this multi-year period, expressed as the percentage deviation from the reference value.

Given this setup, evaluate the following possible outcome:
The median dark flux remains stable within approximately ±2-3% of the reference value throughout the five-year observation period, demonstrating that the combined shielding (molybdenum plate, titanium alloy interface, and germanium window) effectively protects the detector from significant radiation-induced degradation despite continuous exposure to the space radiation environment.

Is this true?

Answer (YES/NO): YES